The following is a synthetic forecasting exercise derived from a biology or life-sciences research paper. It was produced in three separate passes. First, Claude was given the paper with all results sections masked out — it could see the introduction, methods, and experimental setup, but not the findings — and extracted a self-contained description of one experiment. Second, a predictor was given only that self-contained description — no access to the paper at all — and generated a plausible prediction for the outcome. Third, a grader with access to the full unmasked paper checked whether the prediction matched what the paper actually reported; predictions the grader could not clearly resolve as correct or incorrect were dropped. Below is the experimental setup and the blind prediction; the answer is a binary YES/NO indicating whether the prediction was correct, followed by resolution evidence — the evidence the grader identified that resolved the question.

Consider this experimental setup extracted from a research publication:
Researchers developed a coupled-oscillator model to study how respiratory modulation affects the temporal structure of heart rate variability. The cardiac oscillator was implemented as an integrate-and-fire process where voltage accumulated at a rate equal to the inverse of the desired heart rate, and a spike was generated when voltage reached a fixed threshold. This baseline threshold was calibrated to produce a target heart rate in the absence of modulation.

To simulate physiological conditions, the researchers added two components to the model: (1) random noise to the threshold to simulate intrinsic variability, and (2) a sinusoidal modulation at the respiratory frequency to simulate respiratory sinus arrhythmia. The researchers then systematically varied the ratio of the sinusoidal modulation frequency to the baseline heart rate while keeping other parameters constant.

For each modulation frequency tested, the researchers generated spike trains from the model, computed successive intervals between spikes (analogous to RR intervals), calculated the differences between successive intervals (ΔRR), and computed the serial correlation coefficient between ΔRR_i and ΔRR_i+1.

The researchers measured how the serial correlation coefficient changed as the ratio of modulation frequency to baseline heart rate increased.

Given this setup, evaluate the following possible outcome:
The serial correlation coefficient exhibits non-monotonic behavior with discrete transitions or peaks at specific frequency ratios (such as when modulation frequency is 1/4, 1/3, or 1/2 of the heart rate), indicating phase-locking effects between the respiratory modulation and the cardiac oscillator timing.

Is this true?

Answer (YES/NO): NO